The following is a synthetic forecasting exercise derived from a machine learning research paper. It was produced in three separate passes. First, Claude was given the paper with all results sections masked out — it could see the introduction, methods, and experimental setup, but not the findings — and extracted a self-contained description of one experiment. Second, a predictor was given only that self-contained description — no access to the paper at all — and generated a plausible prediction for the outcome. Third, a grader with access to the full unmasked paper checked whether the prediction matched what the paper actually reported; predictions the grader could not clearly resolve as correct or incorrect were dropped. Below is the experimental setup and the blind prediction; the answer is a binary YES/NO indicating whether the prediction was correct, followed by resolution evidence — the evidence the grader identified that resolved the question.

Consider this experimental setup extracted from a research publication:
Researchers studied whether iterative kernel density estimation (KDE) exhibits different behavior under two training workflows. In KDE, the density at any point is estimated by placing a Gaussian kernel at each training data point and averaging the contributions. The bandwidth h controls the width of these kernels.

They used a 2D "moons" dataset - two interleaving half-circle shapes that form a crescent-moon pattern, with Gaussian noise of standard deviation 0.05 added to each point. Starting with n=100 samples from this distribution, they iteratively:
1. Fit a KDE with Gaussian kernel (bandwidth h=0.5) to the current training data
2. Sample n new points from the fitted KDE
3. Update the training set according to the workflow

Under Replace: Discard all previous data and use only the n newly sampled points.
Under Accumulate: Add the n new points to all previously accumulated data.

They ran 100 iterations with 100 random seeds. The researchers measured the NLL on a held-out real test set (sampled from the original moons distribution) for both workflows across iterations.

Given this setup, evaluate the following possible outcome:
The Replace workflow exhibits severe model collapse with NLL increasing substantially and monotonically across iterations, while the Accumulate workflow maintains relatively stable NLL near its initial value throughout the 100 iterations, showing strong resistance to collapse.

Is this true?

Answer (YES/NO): YES